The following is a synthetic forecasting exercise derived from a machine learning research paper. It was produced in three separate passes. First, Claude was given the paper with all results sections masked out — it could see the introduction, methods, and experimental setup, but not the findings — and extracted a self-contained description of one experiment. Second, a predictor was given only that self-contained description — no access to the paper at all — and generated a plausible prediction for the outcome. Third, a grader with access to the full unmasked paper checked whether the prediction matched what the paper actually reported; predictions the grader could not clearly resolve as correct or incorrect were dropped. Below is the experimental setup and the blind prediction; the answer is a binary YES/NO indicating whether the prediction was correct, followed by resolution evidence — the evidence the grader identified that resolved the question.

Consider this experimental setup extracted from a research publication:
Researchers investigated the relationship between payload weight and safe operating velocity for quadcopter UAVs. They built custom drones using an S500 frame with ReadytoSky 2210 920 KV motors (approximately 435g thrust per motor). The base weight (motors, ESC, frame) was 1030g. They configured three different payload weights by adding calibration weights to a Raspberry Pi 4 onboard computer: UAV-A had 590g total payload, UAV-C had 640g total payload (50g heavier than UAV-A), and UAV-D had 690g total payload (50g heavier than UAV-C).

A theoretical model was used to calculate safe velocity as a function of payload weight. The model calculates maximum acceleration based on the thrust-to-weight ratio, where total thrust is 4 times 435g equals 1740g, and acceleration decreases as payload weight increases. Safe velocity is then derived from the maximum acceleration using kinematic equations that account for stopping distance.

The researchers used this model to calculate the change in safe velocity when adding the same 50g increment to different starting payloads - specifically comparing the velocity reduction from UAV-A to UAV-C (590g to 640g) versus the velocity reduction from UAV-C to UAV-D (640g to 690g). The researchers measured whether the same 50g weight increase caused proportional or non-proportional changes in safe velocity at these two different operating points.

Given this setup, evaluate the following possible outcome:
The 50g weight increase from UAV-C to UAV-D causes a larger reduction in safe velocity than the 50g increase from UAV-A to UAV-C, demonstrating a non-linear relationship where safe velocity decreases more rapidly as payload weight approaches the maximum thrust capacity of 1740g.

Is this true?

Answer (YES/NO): NO